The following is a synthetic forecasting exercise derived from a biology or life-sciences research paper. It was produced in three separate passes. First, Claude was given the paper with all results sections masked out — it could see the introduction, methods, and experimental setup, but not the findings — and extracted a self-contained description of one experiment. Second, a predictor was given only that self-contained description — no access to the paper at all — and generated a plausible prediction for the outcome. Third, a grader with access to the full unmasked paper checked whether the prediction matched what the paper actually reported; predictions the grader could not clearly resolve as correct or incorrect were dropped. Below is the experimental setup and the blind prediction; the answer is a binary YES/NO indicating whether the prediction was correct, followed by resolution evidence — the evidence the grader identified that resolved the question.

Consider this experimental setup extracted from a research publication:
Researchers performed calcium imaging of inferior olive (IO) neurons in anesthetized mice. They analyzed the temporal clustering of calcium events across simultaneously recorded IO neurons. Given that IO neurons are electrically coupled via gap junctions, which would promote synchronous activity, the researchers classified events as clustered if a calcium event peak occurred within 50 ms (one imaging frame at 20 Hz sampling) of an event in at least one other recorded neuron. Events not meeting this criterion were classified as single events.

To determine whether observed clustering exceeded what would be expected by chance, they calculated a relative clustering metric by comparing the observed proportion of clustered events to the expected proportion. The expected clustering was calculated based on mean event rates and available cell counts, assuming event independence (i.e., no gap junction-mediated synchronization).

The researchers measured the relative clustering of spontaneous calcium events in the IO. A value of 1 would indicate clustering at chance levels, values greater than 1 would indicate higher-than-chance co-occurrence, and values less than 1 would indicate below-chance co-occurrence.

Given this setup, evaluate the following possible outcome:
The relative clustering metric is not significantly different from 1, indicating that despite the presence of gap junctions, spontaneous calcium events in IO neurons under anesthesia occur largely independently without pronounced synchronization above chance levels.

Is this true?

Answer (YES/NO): NO